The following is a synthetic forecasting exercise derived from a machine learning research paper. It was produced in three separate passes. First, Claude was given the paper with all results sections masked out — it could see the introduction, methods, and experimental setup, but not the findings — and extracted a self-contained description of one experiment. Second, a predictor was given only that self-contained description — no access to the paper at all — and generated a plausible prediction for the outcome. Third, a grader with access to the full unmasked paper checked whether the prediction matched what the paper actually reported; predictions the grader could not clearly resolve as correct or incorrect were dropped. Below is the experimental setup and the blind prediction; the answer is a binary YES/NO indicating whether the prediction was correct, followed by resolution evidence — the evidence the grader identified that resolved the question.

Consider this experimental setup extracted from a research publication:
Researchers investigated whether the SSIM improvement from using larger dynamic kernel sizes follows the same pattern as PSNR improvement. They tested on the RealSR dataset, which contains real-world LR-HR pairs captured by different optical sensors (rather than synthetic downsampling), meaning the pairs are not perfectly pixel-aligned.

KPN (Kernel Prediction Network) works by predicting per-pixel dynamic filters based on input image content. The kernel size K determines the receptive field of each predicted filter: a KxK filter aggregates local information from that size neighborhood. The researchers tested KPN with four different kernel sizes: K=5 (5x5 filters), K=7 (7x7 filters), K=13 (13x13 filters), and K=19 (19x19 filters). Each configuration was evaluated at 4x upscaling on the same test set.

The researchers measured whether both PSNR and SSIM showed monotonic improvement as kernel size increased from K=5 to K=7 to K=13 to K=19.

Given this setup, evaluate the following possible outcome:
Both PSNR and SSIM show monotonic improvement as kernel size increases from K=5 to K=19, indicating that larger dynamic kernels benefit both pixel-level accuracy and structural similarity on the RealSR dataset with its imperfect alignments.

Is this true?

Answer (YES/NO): NO